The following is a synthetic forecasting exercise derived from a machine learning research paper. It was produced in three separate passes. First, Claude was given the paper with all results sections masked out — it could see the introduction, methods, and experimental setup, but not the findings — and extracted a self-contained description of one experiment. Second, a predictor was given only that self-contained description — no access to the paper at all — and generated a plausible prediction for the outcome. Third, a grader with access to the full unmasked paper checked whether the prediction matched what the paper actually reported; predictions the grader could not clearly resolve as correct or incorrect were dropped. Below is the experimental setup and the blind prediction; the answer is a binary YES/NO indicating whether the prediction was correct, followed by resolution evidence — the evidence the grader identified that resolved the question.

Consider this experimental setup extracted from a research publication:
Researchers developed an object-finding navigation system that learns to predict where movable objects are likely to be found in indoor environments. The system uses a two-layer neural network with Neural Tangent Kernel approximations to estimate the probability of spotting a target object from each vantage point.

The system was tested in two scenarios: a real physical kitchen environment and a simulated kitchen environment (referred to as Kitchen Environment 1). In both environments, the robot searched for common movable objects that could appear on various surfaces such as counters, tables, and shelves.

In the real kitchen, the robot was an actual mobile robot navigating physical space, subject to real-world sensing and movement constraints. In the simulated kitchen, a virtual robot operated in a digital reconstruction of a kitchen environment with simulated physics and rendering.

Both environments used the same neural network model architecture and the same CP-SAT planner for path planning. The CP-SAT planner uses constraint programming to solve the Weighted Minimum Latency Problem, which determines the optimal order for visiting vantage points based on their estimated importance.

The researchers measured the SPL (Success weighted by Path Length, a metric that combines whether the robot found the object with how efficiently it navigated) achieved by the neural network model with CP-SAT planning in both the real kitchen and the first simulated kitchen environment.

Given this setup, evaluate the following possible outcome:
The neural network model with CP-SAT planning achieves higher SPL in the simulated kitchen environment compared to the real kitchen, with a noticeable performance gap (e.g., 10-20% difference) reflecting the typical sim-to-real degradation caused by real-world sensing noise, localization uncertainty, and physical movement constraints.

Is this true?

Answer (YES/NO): NO